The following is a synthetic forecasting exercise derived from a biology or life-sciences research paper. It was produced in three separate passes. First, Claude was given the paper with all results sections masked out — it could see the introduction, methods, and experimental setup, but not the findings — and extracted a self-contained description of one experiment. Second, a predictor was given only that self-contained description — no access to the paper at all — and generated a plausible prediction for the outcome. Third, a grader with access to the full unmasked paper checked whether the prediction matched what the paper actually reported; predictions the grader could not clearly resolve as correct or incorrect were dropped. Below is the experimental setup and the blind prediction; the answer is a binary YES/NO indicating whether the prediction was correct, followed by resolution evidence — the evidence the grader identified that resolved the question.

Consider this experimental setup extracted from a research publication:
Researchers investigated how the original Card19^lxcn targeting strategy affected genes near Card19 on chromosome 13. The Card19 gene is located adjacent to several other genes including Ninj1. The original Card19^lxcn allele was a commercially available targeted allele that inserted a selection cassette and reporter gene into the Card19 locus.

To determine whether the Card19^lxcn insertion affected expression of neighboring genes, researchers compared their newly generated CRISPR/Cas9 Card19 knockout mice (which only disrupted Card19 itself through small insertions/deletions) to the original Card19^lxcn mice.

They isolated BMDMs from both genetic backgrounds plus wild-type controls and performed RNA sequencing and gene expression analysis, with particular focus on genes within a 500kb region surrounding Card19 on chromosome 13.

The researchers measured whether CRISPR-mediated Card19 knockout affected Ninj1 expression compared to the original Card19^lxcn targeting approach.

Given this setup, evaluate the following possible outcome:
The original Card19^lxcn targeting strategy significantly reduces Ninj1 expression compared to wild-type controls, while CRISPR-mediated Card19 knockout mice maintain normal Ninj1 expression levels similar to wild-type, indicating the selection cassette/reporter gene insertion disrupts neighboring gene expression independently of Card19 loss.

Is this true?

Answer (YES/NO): YES